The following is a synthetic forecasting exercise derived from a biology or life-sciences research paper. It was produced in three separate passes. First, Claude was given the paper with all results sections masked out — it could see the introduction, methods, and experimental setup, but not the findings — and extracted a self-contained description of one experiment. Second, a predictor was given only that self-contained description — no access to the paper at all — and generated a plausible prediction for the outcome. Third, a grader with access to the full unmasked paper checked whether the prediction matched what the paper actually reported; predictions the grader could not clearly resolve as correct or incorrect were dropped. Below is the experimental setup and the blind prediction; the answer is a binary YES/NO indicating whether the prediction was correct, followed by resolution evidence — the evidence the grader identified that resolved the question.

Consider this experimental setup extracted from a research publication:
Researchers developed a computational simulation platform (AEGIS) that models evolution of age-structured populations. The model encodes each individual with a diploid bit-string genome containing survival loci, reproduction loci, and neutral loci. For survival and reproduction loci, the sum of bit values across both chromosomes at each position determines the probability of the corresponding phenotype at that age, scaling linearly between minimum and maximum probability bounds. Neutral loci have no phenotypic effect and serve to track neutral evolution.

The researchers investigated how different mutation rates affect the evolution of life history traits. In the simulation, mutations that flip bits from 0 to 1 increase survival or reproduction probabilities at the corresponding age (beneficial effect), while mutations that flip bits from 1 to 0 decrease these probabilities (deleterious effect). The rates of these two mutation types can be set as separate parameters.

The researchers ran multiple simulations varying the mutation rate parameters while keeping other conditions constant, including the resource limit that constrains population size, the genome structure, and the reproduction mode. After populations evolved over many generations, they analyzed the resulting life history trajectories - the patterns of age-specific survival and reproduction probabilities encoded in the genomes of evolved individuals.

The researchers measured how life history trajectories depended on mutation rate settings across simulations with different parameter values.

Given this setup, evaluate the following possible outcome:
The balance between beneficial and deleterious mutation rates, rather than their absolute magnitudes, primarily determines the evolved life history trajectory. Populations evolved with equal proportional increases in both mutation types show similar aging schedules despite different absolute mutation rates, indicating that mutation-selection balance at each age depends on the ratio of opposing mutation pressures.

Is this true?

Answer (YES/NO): NO